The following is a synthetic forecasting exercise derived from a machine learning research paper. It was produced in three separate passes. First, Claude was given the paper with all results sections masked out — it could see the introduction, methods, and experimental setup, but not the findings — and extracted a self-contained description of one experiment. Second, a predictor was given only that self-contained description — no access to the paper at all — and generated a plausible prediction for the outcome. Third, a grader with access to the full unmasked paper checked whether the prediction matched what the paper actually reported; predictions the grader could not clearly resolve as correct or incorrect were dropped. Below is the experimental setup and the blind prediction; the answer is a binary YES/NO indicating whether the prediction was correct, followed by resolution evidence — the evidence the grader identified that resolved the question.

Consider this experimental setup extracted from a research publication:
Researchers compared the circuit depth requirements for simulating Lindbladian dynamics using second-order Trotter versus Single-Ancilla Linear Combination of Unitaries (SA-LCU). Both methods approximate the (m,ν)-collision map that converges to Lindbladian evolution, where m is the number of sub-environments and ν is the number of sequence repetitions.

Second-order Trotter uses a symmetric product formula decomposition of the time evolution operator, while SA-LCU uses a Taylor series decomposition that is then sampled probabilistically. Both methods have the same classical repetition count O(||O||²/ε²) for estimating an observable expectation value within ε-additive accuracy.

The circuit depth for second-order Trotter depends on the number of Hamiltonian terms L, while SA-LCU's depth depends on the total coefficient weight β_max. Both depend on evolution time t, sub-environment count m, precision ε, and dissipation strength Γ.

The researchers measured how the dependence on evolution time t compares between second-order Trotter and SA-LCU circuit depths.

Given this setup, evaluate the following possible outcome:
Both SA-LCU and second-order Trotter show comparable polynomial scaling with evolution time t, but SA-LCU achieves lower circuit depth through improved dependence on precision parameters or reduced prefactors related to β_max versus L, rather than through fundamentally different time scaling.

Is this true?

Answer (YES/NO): NO